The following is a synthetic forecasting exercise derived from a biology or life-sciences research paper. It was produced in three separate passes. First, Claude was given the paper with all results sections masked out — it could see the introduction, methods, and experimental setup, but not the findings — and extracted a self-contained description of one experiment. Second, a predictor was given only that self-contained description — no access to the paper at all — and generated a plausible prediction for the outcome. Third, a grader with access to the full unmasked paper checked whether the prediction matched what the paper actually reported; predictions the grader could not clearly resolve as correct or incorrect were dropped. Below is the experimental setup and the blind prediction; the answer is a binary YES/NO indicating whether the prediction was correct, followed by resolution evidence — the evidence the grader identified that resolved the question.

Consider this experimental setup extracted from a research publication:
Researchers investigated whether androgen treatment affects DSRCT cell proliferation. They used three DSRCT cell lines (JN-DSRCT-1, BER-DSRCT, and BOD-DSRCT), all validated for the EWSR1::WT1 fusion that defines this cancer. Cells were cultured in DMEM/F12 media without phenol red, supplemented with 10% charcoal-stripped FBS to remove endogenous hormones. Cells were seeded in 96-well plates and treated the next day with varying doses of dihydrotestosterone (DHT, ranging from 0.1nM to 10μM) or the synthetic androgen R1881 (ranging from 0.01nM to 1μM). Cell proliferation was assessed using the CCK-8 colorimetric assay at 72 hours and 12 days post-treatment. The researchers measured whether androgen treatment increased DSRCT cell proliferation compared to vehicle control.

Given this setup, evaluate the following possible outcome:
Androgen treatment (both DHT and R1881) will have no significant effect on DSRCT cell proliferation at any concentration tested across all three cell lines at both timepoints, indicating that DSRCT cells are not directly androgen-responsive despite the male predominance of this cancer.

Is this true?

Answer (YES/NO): NO